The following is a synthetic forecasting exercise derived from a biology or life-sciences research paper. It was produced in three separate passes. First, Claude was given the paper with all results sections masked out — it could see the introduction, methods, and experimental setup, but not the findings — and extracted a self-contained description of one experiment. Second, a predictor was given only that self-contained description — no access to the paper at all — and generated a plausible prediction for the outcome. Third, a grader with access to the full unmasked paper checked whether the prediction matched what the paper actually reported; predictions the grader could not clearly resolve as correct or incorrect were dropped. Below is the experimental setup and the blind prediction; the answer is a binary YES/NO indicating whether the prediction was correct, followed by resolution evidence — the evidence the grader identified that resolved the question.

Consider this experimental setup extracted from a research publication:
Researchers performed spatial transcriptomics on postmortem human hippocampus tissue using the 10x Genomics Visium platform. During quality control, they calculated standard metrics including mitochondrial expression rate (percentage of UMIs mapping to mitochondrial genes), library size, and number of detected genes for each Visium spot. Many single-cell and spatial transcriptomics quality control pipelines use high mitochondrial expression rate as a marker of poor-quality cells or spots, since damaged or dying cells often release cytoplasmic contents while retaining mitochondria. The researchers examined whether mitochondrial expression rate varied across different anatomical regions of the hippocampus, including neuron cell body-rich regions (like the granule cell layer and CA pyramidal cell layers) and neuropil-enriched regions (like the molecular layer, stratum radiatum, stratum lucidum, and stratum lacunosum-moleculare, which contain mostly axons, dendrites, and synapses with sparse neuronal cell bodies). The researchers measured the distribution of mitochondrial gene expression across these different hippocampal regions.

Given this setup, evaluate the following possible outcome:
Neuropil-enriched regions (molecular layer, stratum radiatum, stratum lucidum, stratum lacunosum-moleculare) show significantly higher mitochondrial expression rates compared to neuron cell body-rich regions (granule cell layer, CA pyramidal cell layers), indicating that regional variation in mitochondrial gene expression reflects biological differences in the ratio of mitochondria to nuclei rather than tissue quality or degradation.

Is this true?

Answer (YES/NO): YES